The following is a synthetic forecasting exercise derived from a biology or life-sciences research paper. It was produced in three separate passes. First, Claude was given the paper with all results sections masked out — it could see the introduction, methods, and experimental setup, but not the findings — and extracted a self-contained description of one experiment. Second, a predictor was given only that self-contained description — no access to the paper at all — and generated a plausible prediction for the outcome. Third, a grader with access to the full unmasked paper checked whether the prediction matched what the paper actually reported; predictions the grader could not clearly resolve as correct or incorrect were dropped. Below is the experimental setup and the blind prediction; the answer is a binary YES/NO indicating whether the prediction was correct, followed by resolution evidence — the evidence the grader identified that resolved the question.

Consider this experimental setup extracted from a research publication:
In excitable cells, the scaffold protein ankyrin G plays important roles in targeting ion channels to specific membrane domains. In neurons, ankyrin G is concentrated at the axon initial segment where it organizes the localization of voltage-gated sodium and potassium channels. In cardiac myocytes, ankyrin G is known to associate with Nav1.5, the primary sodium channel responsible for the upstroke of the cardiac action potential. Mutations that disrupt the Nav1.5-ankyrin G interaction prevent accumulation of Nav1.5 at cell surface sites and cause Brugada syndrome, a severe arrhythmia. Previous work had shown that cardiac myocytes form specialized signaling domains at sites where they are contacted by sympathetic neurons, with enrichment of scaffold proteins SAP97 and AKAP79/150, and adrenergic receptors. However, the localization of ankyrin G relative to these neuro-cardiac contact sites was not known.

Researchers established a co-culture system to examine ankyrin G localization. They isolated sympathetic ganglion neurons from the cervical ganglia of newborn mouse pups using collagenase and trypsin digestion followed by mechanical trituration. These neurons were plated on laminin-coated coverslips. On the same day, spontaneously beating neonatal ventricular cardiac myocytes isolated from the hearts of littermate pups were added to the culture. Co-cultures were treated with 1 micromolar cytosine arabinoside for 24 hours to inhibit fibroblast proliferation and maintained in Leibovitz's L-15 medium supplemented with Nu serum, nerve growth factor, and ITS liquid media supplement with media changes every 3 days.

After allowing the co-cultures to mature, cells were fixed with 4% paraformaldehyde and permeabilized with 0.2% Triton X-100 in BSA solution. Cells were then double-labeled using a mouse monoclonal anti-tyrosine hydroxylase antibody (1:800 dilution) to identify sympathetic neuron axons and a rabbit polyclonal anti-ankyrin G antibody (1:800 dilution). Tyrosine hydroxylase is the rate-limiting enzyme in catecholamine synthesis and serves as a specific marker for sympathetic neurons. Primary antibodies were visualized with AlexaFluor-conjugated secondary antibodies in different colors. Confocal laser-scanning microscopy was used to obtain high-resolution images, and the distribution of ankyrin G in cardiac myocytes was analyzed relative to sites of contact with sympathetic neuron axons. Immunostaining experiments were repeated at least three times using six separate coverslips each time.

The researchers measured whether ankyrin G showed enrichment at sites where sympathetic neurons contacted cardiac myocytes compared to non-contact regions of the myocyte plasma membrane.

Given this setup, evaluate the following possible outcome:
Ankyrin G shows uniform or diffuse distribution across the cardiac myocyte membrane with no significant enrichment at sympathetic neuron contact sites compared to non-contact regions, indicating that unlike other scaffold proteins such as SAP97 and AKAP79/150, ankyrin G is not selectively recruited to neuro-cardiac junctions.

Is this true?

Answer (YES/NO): NO